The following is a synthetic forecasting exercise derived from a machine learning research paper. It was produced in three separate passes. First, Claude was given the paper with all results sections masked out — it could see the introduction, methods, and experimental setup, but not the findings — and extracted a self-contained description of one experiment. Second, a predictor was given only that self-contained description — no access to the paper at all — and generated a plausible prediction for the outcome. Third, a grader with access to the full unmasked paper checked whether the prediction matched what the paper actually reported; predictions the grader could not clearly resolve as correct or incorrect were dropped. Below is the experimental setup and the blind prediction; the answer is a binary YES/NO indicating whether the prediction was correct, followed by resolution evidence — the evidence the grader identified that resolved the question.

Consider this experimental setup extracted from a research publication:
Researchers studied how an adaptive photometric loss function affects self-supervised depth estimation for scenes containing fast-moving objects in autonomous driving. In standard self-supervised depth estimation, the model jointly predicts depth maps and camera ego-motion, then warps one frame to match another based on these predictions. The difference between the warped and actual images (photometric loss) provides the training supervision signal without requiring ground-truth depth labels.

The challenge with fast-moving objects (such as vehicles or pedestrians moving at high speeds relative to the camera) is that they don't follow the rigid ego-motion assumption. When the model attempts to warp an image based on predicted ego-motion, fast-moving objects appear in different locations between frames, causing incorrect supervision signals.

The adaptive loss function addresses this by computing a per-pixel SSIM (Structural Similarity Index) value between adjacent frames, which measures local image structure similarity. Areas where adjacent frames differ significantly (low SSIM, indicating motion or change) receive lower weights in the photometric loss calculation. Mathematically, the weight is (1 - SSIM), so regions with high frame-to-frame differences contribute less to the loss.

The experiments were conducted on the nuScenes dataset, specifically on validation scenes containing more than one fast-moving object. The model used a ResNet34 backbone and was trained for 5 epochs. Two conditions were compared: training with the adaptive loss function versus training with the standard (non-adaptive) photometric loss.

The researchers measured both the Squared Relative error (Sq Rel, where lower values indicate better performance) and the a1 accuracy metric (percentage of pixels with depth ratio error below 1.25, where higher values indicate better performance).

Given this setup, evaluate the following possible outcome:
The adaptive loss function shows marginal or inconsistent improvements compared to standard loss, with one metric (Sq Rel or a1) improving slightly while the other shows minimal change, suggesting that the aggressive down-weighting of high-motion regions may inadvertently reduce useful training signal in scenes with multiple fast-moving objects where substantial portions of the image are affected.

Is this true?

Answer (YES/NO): NO